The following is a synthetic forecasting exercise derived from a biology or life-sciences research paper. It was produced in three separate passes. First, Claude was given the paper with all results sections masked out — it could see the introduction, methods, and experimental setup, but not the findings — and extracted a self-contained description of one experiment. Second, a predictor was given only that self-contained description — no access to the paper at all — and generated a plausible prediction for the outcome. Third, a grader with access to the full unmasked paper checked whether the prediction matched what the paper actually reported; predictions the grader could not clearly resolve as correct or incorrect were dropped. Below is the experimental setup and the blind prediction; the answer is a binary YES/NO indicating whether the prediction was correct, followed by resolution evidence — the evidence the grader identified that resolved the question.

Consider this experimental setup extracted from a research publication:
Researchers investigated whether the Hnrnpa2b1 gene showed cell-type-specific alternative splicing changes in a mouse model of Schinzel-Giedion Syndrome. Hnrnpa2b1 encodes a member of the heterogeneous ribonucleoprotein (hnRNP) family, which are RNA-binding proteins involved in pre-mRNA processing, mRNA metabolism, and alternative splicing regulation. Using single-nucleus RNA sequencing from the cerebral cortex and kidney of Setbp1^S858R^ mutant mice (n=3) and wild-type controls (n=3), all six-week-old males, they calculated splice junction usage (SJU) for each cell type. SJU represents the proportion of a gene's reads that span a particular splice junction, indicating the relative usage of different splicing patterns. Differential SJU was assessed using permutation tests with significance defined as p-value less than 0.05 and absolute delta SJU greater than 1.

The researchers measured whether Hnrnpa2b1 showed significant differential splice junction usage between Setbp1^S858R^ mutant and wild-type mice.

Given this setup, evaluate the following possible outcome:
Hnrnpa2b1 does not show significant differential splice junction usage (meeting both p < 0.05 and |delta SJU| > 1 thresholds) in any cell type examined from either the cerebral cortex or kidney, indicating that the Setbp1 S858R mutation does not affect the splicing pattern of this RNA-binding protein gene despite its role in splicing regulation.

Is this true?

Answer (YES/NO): NO